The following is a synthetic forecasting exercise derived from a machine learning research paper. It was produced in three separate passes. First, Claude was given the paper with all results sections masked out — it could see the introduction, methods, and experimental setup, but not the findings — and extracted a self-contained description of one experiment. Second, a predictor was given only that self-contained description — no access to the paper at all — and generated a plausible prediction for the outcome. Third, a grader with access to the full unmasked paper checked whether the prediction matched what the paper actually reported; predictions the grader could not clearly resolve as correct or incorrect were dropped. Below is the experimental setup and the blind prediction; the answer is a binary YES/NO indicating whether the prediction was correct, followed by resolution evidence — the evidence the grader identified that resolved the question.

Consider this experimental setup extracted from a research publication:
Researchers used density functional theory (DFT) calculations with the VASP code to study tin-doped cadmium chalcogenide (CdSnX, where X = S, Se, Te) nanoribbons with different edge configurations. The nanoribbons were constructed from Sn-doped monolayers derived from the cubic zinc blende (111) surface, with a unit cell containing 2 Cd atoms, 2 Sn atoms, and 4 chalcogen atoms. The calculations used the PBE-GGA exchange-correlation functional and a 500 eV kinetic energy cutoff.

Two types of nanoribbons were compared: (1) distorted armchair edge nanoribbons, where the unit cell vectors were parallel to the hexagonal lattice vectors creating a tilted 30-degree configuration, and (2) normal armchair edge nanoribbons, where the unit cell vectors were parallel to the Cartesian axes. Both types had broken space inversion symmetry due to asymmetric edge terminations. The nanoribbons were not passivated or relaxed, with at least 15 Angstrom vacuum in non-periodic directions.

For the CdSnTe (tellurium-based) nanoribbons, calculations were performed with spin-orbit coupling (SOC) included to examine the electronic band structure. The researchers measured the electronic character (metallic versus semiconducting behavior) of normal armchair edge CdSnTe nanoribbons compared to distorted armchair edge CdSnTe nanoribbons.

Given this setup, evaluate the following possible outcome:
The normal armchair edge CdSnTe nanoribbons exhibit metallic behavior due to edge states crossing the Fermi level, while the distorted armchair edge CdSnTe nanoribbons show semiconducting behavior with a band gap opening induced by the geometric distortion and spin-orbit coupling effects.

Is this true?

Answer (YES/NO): NO